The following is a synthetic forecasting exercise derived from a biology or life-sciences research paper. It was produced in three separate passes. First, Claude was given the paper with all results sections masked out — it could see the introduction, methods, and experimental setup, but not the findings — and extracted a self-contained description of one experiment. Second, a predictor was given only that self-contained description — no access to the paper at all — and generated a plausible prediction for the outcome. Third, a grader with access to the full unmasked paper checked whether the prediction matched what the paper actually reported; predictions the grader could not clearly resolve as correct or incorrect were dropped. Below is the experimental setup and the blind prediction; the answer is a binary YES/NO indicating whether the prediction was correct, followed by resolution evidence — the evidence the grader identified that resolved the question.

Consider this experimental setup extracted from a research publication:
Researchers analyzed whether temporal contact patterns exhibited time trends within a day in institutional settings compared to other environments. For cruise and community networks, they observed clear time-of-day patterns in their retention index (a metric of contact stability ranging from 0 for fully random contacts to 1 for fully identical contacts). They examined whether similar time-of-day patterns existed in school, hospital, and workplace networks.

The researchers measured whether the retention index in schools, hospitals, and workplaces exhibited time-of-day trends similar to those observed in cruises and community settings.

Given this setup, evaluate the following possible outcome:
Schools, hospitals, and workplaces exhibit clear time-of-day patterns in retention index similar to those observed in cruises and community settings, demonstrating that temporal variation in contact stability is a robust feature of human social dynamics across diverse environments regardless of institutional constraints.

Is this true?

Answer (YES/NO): NO